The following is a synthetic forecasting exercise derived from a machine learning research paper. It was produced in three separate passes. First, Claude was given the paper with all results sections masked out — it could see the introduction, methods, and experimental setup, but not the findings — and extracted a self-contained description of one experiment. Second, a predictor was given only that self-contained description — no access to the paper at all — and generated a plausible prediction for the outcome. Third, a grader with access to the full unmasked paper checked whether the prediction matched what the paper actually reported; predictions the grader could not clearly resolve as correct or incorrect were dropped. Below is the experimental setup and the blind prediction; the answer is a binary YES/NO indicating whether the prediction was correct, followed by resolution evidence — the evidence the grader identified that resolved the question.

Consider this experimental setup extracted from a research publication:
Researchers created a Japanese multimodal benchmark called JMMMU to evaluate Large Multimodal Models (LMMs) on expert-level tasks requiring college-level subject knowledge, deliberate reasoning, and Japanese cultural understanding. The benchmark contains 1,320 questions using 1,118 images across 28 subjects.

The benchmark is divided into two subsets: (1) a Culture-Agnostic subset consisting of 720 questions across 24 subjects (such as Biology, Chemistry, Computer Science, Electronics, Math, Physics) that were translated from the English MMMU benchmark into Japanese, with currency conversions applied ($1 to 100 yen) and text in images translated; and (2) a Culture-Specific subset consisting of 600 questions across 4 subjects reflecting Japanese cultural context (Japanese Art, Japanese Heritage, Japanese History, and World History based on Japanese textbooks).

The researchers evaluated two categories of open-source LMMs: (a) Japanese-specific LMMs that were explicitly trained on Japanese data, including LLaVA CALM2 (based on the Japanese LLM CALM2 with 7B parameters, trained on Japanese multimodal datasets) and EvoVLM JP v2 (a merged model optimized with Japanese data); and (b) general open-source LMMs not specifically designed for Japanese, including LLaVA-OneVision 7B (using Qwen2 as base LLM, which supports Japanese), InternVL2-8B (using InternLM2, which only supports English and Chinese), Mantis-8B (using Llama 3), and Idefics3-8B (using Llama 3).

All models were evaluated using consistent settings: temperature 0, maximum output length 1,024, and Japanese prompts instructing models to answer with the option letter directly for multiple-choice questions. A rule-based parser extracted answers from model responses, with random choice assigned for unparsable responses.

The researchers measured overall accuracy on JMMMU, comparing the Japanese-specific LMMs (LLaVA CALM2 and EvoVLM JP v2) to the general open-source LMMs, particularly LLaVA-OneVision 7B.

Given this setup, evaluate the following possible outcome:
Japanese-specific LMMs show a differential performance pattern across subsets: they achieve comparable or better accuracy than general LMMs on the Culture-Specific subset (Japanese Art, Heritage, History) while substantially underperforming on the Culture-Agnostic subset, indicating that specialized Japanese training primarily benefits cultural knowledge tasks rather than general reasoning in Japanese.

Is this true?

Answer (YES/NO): YES